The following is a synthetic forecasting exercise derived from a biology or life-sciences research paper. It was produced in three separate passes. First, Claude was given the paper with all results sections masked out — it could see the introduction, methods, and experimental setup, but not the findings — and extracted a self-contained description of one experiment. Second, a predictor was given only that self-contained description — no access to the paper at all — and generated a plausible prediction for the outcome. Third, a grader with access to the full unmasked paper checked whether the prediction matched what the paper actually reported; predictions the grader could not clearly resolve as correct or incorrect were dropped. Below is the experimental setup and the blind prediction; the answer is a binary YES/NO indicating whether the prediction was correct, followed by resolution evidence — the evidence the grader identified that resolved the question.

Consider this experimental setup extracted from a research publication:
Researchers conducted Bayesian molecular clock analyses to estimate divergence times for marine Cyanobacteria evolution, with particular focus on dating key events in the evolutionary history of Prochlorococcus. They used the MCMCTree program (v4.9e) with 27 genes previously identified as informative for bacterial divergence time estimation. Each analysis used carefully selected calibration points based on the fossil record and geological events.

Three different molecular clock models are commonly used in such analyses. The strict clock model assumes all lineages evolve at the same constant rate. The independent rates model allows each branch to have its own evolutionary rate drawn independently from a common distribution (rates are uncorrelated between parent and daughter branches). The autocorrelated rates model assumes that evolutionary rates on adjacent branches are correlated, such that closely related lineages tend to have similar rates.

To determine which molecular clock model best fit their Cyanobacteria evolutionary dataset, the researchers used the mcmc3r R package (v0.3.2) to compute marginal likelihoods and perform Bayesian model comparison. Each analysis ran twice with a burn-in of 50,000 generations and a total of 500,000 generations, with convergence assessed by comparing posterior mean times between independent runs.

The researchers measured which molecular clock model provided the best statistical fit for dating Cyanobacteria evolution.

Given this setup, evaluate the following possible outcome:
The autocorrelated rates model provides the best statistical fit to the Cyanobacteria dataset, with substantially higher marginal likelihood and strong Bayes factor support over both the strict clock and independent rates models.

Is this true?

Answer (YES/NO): NO